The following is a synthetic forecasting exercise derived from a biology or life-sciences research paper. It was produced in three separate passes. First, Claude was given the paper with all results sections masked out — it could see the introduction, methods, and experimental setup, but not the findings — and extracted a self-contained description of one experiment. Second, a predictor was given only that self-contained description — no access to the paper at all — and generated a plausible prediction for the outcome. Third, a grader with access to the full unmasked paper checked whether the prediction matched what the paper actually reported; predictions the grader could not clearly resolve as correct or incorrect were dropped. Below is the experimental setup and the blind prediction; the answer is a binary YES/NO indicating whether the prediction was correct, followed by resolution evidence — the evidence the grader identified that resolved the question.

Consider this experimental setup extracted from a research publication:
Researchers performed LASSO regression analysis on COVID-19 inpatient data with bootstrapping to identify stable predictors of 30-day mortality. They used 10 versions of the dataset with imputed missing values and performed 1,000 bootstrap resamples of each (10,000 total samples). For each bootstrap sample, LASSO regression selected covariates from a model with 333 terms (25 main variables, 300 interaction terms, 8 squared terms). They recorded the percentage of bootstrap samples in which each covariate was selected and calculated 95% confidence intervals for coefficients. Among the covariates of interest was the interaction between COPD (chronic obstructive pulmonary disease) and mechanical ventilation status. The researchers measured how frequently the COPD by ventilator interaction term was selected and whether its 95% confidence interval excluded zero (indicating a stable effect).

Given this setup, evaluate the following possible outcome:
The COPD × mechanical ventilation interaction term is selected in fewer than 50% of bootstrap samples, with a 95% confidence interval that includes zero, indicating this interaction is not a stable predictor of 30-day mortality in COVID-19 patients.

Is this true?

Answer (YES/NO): NO